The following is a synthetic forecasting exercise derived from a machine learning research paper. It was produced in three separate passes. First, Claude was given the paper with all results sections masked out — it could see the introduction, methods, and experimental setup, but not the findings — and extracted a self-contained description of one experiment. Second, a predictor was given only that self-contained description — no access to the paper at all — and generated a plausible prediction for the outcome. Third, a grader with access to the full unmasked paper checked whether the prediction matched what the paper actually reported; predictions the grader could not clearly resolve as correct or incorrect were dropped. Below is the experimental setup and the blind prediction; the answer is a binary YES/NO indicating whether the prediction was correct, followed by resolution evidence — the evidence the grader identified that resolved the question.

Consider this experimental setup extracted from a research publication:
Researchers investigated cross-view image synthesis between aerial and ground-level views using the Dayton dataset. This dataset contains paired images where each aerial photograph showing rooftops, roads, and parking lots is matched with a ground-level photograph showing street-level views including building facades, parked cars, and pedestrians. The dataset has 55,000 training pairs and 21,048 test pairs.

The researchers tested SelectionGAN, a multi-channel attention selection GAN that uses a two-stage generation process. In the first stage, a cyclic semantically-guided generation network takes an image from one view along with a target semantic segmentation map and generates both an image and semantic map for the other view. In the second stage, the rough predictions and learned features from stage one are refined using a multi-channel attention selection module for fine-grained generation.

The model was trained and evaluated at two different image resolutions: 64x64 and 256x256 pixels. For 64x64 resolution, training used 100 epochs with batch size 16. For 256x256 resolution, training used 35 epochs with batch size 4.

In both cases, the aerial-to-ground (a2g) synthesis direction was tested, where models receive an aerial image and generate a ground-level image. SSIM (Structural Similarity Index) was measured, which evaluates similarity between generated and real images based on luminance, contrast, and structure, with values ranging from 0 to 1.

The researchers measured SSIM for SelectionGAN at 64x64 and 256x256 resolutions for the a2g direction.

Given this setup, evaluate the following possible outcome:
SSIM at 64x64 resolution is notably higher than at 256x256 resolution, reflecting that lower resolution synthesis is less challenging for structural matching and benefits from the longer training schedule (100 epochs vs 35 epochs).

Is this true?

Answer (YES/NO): YES